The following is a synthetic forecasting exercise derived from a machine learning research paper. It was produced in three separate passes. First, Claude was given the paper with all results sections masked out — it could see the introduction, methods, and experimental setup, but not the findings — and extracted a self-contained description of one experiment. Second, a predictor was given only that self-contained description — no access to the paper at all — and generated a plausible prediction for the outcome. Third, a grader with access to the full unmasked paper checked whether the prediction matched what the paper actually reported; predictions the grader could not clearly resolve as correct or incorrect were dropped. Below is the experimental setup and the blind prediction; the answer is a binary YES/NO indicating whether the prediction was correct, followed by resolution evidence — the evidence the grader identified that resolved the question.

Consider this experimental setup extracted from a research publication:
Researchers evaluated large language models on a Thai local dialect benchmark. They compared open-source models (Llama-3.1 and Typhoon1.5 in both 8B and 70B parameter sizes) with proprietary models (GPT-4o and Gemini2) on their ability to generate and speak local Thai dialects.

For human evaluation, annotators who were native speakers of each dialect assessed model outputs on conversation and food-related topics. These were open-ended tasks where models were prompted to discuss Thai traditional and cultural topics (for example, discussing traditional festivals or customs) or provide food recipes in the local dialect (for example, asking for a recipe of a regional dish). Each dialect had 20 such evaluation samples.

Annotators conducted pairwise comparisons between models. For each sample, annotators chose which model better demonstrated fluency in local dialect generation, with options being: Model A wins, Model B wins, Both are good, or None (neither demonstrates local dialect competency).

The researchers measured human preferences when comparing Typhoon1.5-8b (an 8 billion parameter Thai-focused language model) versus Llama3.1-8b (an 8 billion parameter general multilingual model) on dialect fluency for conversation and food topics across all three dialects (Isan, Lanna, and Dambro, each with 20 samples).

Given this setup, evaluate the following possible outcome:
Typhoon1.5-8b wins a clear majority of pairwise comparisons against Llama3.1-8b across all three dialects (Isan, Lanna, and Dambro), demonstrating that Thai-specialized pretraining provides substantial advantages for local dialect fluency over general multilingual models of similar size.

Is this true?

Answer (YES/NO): NO